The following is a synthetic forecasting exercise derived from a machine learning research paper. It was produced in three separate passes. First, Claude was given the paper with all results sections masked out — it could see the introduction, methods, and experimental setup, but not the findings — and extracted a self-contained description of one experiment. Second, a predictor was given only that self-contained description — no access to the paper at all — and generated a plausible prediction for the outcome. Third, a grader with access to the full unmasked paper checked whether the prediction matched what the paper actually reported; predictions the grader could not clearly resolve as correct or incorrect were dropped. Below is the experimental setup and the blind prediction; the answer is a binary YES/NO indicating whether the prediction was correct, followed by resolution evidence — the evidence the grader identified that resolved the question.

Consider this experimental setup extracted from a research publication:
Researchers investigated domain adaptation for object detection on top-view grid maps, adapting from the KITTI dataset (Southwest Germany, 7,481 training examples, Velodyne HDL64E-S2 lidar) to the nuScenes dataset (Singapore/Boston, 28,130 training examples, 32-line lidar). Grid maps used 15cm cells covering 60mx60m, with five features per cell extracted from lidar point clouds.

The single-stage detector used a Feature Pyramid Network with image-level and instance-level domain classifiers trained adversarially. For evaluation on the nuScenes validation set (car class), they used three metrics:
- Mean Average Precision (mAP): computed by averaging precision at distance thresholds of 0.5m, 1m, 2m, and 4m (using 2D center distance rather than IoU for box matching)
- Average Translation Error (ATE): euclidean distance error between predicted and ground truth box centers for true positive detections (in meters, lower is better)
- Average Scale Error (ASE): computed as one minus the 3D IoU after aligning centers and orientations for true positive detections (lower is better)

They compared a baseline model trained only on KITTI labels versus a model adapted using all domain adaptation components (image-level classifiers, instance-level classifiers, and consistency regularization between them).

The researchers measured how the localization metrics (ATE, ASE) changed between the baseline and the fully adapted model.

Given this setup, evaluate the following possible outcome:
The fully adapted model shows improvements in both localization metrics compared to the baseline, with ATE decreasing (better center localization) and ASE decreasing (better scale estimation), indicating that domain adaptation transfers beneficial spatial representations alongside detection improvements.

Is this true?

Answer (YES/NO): NO